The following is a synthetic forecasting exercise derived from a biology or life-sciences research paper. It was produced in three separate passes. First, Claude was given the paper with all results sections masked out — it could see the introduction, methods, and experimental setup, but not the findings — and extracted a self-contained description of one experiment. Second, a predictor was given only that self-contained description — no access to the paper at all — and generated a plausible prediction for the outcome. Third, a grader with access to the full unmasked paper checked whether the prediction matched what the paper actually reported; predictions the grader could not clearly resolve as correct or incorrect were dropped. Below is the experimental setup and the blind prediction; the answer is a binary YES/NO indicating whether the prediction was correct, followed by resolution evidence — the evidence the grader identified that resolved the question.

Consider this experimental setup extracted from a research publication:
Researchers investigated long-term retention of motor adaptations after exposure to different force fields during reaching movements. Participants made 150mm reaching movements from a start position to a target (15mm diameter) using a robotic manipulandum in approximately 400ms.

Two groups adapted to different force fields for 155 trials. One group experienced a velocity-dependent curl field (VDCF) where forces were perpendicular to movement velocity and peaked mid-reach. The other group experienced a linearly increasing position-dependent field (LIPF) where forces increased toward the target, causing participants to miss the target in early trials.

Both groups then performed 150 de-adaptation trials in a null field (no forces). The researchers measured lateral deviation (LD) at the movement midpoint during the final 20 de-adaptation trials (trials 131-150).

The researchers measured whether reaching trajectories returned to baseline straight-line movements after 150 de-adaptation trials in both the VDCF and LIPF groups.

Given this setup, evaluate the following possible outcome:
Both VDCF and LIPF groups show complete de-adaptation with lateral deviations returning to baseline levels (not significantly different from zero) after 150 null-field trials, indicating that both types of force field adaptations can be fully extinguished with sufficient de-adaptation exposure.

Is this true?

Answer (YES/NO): NO